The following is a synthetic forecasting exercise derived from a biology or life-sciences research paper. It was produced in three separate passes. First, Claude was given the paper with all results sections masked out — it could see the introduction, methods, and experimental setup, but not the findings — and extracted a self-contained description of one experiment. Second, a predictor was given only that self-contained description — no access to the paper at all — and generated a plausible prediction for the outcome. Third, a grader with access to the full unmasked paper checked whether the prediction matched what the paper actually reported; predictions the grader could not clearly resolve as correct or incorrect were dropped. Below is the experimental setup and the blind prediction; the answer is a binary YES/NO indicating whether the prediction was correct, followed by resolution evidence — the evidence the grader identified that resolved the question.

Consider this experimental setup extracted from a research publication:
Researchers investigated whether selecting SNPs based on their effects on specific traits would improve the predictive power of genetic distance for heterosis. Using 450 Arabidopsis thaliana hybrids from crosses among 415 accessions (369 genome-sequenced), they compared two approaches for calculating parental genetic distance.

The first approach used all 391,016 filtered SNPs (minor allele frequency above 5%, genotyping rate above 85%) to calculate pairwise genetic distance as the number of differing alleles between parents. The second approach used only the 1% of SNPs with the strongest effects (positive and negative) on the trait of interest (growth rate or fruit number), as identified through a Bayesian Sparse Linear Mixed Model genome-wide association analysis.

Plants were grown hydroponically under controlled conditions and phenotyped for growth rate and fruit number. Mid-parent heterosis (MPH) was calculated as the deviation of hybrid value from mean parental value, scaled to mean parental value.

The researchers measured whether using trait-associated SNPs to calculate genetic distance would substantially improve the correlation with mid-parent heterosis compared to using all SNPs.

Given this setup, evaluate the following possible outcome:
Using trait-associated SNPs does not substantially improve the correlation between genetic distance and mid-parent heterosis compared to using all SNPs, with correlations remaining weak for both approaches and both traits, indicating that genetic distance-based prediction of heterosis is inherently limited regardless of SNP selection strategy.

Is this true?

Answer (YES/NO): YES